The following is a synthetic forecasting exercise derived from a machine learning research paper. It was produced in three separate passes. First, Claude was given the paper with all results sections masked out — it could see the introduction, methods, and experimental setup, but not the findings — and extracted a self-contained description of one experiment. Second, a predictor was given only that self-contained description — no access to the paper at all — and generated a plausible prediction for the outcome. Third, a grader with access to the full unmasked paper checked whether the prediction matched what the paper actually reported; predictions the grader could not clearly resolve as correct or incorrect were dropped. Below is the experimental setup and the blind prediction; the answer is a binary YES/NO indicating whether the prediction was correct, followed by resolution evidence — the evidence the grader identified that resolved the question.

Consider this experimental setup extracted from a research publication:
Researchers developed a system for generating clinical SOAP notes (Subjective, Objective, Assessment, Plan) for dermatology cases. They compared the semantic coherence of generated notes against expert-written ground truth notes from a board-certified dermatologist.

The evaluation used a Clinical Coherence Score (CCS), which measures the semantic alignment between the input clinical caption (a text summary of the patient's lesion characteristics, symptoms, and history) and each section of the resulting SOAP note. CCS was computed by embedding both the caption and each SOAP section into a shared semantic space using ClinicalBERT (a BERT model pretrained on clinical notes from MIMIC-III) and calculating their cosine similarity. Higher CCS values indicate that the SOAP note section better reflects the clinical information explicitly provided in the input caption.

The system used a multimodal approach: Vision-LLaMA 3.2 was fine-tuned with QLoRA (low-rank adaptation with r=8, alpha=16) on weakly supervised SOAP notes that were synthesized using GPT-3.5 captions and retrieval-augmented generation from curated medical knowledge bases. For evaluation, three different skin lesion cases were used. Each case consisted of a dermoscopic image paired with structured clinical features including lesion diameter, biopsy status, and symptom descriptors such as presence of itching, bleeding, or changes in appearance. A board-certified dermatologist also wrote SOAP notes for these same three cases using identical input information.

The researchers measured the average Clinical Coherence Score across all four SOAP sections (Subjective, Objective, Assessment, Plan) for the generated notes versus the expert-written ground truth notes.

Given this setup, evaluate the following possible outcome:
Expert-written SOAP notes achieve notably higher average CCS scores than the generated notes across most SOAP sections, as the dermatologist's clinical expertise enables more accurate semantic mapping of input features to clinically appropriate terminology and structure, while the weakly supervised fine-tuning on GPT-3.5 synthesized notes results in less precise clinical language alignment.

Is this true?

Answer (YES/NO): NO